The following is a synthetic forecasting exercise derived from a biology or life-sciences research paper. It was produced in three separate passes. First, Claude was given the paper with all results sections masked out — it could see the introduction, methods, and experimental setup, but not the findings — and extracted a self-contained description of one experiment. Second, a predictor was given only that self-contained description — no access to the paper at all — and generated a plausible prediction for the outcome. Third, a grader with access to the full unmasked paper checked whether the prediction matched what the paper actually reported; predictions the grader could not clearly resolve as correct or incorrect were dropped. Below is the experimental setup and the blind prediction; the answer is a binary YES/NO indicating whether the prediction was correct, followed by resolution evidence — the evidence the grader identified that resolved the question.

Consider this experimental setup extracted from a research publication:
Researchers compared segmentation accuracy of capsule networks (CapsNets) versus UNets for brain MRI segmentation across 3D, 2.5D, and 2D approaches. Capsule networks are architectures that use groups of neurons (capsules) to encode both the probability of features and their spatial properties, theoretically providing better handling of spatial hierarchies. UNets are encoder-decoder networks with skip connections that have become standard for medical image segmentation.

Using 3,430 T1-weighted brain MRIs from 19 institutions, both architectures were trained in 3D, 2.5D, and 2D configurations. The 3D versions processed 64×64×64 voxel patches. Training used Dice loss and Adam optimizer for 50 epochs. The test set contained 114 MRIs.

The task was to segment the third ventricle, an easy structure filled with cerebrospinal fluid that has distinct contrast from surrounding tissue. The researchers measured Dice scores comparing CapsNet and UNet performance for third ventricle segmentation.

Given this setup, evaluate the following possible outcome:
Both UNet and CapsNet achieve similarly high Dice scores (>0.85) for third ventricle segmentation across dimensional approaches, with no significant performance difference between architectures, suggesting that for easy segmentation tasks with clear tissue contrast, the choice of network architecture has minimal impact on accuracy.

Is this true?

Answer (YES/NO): YES